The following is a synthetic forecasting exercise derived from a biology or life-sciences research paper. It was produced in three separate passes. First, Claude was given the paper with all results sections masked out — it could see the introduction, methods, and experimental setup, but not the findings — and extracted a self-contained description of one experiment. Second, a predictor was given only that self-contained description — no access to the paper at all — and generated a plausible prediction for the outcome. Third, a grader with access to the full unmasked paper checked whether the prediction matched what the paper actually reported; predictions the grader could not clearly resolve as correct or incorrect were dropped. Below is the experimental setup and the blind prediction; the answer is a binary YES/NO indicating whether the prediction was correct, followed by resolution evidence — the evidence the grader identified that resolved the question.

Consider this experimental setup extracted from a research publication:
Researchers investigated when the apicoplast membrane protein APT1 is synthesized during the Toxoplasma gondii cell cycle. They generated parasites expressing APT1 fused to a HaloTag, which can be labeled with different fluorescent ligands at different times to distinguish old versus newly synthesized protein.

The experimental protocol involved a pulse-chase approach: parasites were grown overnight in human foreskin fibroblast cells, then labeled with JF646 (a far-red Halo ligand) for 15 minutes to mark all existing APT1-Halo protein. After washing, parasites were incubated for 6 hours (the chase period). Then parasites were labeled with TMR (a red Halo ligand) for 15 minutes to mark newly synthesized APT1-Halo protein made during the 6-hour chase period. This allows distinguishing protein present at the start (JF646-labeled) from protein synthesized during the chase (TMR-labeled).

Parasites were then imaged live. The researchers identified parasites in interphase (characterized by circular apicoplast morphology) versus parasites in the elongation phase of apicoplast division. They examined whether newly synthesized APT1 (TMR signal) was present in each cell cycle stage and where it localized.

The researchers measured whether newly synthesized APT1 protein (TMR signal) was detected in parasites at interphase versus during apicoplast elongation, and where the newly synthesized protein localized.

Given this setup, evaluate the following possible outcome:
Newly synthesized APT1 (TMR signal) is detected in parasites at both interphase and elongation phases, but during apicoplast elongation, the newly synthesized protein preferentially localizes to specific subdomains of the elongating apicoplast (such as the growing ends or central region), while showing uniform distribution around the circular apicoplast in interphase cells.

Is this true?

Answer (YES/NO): NO